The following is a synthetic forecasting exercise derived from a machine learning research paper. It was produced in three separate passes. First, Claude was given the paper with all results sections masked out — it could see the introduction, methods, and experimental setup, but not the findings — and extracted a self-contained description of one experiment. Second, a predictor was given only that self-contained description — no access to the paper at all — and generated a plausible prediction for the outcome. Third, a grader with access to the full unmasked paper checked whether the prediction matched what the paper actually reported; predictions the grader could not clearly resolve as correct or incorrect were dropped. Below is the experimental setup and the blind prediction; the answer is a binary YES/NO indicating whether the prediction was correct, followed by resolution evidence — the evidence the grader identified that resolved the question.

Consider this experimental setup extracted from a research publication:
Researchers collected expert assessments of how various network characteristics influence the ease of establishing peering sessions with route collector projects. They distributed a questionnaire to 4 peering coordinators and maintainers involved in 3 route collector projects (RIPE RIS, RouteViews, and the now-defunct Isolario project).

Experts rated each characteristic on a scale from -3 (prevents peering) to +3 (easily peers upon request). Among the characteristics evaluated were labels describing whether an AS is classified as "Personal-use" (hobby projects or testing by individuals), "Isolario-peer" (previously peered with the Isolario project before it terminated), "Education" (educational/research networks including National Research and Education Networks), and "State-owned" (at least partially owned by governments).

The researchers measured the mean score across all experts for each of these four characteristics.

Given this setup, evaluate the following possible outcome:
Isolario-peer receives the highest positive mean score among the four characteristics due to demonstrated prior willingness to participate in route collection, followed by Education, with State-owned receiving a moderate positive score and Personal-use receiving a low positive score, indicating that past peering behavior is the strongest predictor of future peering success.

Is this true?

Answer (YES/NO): NO